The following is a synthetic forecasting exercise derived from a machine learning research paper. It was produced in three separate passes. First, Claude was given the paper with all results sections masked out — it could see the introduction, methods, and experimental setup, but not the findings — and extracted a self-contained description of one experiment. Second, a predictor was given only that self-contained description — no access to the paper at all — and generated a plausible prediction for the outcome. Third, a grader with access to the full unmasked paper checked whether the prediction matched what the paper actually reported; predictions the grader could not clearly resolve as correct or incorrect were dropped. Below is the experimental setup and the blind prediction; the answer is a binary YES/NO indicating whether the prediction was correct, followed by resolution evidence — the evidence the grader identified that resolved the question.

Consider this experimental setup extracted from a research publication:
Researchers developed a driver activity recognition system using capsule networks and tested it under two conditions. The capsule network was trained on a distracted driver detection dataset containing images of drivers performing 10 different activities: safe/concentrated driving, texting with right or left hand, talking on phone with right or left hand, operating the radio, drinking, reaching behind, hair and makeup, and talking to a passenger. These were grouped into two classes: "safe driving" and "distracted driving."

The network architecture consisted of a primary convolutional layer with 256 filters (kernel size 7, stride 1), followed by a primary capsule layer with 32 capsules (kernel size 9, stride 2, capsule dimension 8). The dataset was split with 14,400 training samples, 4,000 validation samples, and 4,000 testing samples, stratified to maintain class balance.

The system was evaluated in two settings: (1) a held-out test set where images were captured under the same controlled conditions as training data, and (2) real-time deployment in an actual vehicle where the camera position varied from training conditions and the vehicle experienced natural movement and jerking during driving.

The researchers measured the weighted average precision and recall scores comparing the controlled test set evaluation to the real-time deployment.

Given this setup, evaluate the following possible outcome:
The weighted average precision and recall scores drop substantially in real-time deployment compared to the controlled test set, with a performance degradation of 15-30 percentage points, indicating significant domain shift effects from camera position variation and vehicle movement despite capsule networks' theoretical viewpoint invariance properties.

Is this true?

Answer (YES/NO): NO